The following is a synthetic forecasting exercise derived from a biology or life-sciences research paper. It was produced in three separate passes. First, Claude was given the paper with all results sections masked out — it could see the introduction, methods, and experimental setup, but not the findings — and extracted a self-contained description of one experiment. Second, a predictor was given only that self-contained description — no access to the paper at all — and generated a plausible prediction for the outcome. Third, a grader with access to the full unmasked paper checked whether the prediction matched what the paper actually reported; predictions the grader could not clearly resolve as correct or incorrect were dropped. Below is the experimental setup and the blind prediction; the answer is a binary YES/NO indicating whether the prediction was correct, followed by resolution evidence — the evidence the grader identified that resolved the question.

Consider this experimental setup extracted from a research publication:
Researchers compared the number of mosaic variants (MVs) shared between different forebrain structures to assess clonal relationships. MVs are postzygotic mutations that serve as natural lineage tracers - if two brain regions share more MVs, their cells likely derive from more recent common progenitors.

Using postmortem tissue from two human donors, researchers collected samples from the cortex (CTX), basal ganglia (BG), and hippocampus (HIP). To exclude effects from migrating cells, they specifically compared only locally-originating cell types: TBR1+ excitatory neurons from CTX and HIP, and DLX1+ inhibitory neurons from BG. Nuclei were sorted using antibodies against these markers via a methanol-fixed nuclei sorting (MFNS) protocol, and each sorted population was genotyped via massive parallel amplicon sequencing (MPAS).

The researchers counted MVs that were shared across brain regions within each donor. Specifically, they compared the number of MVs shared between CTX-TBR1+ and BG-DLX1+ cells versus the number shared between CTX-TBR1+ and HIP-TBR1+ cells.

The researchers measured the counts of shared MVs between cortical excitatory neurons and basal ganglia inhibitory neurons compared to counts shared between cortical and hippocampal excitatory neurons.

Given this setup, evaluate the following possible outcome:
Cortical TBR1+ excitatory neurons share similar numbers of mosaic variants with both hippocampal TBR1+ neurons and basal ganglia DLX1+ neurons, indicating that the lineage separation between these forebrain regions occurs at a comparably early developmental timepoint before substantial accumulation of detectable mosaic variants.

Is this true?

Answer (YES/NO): NO